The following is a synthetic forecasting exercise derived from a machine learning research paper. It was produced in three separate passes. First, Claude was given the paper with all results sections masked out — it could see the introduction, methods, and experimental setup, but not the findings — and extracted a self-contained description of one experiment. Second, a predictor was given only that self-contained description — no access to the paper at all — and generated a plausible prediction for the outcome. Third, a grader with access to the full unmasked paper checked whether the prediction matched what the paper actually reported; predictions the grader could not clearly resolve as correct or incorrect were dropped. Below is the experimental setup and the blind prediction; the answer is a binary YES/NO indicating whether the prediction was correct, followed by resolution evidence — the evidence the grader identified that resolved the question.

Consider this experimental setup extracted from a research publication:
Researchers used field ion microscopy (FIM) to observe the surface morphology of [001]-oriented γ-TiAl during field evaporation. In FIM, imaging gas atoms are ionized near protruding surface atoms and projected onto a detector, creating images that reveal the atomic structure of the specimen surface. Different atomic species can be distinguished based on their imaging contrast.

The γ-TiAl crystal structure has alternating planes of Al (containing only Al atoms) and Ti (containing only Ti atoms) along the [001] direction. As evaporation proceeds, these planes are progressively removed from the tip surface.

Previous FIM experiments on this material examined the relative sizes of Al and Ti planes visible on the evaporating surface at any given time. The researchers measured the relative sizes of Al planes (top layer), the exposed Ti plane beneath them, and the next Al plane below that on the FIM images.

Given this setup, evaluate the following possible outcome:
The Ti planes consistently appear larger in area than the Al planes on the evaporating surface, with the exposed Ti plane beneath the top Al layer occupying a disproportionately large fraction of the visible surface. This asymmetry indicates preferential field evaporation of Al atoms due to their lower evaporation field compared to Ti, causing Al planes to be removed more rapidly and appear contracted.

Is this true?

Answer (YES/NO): NO